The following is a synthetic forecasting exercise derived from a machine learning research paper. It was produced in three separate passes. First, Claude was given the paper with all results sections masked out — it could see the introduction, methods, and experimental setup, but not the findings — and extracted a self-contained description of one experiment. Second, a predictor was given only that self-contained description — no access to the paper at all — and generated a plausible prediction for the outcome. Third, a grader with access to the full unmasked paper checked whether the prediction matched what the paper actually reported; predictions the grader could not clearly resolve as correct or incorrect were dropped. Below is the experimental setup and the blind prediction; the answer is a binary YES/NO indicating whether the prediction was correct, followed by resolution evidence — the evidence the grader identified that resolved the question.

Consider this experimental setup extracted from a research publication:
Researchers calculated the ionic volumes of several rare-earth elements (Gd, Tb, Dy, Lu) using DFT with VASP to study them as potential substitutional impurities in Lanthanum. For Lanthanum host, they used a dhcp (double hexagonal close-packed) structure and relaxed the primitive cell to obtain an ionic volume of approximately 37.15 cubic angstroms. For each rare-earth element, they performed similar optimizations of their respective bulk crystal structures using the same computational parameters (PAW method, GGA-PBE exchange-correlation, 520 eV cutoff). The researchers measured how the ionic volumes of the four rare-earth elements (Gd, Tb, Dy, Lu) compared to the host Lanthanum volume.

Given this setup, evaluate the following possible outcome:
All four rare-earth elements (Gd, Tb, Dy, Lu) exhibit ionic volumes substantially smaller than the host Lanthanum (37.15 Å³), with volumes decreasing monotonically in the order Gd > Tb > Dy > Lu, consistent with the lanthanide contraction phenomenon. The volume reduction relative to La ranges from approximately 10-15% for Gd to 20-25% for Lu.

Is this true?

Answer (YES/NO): YES